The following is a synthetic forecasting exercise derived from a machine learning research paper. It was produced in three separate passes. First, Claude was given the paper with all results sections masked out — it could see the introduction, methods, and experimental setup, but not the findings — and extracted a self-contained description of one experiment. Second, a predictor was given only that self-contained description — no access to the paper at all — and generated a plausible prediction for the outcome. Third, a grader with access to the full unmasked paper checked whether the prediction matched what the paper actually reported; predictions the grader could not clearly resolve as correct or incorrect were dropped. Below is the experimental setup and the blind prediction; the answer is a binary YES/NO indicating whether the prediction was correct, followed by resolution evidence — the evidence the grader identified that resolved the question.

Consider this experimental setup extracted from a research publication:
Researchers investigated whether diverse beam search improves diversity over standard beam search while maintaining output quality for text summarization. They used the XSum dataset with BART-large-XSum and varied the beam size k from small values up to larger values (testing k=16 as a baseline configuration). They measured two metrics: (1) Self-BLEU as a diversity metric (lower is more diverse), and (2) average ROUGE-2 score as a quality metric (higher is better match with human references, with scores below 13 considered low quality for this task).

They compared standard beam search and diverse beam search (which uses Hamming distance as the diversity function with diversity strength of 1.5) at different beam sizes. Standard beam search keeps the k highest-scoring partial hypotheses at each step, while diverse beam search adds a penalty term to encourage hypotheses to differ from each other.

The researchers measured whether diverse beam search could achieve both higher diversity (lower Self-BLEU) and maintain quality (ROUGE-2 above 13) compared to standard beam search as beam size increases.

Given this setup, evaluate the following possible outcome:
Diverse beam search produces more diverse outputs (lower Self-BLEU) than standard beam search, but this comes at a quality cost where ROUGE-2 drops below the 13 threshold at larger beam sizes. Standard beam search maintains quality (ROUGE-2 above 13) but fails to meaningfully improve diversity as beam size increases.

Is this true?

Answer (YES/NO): YES